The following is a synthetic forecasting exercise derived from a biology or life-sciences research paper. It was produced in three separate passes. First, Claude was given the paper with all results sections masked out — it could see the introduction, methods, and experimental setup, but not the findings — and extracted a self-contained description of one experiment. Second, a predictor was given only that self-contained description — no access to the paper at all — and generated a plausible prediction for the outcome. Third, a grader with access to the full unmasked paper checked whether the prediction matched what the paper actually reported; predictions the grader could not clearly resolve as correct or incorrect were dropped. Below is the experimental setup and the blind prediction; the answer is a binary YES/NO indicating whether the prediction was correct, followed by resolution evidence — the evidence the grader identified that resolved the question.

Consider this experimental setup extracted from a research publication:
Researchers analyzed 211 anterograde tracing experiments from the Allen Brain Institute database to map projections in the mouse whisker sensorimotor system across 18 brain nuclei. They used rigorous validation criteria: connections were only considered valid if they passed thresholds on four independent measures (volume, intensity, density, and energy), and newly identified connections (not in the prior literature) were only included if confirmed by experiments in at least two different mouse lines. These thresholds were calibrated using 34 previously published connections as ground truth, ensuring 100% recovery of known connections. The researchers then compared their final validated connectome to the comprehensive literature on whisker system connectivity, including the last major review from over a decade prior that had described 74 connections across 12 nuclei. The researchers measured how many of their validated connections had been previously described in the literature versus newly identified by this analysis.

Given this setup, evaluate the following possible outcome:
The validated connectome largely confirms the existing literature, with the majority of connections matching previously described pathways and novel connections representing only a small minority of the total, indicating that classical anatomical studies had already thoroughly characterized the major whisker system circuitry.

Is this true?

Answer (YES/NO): NO